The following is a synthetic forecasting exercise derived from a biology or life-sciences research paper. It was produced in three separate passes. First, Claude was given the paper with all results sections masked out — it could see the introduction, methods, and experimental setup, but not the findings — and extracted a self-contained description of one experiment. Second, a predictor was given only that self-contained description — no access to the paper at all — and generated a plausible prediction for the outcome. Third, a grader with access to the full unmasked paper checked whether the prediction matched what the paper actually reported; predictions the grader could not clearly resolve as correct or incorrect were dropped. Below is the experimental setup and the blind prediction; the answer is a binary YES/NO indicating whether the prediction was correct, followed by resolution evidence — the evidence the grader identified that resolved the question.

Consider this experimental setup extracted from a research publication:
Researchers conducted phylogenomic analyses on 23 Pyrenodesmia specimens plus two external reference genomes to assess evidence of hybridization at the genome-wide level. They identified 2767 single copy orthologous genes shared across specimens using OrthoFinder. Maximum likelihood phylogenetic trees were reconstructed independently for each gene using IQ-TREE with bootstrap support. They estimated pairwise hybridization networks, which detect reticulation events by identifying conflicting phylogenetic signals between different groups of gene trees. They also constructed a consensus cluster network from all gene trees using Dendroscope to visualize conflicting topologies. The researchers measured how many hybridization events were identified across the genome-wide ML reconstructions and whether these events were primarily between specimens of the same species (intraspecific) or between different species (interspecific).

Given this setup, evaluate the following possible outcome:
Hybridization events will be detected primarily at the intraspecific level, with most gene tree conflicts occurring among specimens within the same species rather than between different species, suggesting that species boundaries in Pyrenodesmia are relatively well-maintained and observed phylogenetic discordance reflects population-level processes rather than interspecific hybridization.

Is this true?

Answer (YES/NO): NO